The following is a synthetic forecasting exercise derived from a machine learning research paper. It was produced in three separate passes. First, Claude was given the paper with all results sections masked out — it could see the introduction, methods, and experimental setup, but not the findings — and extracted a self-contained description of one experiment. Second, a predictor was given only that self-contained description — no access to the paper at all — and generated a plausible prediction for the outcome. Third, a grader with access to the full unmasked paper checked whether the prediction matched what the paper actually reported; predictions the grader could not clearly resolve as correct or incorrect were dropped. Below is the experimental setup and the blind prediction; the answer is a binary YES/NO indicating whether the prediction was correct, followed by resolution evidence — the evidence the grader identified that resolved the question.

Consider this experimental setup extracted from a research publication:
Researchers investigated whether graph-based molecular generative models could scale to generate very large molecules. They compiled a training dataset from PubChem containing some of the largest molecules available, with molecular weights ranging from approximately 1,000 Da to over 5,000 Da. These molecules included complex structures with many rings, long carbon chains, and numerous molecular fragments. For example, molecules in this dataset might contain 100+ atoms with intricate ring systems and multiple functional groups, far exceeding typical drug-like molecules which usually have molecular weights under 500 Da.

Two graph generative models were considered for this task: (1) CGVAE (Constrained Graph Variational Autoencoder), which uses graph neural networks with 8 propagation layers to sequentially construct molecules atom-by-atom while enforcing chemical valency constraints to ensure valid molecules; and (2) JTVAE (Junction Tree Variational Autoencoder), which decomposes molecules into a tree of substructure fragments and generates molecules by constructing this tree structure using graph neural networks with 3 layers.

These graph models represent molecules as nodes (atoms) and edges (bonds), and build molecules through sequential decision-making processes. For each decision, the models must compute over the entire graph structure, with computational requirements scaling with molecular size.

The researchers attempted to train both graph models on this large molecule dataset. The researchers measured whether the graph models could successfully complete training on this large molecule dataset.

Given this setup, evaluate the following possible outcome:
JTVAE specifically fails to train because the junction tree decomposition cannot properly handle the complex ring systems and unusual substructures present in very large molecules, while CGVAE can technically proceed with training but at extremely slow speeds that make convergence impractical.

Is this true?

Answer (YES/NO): NO